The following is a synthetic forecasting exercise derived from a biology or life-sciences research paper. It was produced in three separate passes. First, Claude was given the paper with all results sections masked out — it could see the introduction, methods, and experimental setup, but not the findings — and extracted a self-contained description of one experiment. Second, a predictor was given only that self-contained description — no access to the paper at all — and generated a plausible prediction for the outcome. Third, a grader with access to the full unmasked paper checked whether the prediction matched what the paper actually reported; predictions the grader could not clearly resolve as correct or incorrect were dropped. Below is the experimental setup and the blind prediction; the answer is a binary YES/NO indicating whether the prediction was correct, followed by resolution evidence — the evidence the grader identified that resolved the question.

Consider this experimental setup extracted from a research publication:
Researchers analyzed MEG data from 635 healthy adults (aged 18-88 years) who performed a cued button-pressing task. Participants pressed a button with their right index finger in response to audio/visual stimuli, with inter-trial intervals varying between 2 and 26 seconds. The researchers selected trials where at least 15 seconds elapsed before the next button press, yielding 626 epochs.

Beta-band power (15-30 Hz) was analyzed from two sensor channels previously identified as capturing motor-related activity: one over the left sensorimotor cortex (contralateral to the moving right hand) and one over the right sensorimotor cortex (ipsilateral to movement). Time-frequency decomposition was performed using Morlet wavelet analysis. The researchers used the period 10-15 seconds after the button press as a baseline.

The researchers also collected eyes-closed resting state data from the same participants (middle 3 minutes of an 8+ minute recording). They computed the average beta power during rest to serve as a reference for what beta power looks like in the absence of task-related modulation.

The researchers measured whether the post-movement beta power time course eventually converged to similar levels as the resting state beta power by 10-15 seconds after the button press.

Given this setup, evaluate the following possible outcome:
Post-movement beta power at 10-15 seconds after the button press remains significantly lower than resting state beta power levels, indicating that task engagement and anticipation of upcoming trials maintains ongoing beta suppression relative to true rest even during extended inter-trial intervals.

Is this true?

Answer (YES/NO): NO